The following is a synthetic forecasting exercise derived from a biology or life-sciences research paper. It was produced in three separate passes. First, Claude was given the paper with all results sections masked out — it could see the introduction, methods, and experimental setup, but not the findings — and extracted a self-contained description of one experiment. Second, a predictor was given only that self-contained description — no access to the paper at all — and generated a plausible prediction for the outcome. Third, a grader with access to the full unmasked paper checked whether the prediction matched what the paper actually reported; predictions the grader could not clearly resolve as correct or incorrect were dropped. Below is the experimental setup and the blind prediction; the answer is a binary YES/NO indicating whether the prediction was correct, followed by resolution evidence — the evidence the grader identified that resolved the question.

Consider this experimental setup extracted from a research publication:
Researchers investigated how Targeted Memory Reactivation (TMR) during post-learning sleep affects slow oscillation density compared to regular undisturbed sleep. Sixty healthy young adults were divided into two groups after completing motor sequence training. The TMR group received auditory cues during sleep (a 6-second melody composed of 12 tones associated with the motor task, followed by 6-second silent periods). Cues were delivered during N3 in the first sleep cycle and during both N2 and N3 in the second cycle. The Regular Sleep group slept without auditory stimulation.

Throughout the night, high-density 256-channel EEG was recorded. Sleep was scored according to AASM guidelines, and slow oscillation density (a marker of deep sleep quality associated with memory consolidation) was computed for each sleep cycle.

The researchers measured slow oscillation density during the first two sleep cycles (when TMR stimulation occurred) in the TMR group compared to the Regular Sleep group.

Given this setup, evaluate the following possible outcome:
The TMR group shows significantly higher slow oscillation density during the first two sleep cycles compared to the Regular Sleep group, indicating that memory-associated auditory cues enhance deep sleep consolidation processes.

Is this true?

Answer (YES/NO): NO